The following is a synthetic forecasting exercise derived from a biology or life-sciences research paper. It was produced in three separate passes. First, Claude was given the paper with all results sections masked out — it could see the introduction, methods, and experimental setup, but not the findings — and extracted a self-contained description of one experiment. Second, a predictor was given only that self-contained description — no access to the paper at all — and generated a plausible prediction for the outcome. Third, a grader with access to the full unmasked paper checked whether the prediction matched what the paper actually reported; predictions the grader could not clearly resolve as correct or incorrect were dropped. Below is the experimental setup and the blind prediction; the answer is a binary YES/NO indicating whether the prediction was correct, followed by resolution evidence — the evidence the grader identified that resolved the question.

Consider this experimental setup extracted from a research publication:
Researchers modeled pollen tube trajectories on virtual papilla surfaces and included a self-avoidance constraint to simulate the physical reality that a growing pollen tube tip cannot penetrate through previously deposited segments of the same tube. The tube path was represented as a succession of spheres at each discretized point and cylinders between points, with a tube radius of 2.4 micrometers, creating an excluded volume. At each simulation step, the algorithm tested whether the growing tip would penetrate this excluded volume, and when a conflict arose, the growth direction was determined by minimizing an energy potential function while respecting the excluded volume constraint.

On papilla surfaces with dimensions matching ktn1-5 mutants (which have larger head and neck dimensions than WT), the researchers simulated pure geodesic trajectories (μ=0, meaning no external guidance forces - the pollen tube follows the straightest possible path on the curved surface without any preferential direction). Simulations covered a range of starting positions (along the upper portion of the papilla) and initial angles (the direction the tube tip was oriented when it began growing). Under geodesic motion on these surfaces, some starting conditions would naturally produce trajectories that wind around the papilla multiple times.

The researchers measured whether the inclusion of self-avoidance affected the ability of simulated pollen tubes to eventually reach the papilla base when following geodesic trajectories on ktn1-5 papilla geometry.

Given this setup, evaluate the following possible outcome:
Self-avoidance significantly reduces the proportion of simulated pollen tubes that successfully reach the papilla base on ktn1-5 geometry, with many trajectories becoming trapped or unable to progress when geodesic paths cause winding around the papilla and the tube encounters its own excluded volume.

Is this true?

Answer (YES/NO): NO